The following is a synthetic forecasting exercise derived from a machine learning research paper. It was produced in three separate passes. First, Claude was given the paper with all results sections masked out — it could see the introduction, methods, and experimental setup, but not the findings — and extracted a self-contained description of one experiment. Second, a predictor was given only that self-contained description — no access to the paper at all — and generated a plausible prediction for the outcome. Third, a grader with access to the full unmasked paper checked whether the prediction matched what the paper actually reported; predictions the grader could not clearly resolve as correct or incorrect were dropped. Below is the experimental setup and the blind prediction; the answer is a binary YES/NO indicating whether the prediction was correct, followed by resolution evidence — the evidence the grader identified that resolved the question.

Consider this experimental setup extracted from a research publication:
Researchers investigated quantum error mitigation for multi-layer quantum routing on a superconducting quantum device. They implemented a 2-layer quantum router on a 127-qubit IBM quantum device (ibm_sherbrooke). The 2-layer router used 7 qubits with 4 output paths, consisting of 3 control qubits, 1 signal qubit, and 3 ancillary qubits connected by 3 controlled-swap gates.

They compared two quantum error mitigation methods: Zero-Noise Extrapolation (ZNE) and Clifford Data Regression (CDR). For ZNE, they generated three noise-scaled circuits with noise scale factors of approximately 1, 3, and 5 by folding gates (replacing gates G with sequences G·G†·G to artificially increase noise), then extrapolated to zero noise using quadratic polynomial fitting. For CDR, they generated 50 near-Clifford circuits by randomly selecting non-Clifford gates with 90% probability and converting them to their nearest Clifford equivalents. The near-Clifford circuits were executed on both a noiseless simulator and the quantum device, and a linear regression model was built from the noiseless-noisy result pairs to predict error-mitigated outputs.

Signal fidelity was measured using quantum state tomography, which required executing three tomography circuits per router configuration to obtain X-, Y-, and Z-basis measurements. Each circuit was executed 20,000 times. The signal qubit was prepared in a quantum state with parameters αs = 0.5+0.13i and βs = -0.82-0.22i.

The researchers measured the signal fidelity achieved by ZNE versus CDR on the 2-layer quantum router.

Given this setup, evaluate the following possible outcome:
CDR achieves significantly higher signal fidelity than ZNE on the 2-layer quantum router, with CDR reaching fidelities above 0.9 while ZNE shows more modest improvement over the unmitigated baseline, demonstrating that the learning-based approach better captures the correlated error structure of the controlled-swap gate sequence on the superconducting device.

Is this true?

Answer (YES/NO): NO